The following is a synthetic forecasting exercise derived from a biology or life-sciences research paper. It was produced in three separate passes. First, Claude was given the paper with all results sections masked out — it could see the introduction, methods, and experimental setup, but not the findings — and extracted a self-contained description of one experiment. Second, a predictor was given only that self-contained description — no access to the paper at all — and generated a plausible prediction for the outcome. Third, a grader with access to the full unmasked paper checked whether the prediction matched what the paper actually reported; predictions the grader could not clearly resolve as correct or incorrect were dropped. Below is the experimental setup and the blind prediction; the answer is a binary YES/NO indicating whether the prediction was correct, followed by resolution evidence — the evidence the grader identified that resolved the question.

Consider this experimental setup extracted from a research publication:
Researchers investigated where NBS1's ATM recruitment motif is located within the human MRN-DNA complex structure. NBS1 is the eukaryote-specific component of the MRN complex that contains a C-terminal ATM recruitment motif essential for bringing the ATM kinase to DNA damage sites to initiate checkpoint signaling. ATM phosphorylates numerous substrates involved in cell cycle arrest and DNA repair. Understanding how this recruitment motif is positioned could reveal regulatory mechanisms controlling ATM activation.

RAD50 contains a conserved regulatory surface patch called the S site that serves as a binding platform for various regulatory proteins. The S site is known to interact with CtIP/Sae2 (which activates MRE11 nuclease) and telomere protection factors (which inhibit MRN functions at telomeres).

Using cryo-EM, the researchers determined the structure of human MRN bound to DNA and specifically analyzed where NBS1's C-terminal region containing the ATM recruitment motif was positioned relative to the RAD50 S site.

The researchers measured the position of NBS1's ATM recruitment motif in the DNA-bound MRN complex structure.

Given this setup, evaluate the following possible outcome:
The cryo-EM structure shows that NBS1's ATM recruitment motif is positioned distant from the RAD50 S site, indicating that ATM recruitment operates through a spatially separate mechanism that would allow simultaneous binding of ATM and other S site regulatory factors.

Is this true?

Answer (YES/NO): NO